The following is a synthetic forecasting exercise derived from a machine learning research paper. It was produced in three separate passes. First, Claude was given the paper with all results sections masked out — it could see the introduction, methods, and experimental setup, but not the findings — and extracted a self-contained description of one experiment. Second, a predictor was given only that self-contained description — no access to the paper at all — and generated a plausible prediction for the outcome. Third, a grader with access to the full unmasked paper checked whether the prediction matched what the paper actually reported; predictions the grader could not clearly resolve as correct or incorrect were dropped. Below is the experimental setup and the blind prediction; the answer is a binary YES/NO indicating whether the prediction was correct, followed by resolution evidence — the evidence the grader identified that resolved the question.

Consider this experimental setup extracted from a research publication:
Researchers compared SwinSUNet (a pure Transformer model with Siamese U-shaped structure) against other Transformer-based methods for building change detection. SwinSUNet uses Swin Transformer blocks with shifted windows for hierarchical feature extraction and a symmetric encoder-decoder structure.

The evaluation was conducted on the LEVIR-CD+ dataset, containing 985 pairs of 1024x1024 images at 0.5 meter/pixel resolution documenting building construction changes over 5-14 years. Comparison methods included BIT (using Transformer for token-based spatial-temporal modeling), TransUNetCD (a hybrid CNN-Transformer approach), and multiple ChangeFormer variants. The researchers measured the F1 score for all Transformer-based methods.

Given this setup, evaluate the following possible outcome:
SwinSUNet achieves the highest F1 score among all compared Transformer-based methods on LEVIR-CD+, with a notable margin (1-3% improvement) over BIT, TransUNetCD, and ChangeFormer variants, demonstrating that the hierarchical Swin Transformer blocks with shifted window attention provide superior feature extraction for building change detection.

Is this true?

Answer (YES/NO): NO